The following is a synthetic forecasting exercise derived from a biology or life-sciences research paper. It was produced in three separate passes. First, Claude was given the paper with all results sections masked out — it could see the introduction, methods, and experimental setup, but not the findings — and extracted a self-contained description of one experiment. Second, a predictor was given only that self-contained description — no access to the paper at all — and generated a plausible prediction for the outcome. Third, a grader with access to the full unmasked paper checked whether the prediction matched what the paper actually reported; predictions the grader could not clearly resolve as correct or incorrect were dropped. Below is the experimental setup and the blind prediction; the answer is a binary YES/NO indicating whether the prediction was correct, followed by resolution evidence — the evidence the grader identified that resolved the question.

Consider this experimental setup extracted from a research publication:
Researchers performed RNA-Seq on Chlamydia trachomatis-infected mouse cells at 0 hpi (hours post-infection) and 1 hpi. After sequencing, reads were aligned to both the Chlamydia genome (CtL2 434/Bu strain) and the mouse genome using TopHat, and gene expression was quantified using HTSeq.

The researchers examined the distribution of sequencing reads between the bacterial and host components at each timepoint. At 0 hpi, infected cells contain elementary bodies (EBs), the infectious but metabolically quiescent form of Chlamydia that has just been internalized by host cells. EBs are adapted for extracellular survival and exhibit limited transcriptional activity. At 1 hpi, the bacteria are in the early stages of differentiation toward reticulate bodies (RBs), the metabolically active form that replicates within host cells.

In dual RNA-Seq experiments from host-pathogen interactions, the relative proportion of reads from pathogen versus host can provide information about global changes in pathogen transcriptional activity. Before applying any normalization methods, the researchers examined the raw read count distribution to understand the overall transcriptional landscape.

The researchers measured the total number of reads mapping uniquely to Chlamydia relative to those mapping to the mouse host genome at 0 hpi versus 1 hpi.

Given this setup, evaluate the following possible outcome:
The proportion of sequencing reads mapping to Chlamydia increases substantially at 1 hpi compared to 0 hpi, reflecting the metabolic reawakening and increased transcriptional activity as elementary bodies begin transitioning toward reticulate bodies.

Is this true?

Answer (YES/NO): YES